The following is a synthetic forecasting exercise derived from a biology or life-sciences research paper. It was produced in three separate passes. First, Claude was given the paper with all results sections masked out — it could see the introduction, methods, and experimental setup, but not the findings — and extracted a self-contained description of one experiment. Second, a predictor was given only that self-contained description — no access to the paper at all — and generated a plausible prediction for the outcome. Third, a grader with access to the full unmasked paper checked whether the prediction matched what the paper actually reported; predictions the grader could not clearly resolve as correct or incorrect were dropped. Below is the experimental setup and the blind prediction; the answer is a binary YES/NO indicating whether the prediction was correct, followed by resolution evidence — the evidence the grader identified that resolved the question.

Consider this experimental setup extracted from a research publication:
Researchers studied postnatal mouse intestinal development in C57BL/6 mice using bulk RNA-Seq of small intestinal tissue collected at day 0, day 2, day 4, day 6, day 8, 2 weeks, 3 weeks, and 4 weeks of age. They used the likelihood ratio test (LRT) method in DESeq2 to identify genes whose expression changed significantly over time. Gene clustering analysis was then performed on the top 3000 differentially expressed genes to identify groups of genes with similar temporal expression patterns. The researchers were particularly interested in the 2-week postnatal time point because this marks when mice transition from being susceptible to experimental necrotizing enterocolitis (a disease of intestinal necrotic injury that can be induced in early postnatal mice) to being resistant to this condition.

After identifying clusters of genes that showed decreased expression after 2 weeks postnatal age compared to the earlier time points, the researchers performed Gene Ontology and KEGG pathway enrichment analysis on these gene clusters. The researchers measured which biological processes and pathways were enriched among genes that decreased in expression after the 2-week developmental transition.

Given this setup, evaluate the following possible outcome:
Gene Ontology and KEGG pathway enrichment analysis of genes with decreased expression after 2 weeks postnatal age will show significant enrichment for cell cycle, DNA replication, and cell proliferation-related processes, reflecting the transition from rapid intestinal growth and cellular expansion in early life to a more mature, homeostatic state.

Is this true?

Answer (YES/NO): NO